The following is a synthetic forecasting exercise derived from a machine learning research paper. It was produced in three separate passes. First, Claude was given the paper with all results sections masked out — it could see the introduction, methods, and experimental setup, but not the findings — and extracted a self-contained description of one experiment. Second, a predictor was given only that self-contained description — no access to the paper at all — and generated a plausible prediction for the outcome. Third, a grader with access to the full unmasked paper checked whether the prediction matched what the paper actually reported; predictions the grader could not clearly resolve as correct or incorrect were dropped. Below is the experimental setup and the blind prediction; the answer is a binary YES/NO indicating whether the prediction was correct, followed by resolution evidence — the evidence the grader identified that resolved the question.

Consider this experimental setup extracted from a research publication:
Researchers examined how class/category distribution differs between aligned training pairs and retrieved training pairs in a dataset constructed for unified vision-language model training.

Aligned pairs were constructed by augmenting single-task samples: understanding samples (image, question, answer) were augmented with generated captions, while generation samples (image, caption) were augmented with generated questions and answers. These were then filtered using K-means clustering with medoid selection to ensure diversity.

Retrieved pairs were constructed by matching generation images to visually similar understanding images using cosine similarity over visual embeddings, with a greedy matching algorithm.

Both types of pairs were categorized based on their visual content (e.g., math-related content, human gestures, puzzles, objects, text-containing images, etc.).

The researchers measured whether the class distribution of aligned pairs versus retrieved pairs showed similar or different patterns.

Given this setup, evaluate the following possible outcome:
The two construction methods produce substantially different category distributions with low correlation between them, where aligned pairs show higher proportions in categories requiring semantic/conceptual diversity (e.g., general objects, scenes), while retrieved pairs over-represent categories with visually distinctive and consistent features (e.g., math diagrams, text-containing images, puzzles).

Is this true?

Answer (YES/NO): NO